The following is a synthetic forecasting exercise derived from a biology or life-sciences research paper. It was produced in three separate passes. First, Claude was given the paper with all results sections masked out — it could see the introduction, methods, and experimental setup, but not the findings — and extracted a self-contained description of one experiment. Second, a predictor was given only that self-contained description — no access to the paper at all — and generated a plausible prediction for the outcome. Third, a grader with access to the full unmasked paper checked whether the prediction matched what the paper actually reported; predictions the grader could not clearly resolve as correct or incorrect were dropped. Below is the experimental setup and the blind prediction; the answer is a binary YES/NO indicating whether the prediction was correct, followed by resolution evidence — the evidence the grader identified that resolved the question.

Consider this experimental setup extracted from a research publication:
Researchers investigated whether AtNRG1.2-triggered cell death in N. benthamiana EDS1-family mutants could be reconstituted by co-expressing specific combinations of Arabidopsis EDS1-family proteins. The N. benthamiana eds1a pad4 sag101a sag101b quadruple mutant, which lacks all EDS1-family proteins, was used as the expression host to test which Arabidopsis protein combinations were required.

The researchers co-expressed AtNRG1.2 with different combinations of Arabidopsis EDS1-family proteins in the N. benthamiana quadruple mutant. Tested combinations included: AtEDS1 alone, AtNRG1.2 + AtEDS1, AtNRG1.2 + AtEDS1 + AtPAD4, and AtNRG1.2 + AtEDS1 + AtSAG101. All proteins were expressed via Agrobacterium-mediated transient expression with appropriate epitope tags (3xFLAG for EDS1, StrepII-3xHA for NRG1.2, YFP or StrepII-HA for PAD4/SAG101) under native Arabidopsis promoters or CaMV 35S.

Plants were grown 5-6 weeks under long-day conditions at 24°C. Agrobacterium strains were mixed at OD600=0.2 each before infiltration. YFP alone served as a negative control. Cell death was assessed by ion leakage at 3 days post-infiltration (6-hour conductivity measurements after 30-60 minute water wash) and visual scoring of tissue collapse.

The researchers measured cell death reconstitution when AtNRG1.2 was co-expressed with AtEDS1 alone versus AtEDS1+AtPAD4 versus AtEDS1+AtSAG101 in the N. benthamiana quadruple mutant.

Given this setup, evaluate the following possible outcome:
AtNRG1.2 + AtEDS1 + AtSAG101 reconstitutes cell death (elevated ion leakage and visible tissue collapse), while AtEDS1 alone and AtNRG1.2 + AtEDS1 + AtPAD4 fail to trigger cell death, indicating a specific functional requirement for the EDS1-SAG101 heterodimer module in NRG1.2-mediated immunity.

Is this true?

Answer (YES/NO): YES